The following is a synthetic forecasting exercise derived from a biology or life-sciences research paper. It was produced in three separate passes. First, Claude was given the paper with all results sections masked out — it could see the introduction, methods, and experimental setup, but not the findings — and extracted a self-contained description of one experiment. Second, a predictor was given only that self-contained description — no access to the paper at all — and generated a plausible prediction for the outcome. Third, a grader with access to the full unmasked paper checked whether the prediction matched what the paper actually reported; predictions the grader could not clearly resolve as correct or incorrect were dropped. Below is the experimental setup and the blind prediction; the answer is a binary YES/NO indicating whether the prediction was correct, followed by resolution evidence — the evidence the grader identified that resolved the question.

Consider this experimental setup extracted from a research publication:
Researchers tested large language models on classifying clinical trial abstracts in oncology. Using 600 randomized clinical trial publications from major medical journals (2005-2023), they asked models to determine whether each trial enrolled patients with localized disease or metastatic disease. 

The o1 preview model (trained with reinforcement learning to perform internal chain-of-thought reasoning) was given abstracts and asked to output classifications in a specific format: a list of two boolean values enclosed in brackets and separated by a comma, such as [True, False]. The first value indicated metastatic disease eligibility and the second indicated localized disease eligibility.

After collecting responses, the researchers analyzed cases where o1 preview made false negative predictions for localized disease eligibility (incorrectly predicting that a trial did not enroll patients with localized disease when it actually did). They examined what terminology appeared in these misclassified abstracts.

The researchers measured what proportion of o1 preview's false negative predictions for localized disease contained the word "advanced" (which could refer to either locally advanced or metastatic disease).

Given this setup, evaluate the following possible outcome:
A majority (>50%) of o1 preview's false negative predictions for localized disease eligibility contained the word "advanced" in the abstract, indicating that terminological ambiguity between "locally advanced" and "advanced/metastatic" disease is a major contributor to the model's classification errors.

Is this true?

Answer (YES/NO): YES